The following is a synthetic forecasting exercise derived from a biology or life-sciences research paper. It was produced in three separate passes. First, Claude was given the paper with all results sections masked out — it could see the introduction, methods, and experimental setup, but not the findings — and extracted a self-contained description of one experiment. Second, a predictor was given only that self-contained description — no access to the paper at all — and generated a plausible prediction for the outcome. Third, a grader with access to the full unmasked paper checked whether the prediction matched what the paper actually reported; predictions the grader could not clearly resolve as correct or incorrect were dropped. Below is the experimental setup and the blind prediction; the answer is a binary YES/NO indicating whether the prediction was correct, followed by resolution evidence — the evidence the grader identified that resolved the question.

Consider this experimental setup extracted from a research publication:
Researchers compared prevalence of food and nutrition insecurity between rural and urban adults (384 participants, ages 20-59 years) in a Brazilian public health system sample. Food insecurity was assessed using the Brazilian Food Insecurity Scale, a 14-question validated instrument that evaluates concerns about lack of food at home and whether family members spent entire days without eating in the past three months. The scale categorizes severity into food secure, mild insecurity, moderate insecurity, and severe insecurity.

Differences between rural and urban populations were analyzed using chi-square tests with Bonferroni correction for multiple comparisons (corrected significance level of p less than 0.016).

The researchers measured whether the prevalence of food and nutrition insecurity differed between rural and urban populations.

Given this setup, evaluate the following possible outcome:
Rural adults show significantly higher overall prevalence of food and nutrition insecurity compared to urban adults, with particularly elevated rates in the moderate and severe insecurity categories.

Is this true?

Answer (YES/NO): NO